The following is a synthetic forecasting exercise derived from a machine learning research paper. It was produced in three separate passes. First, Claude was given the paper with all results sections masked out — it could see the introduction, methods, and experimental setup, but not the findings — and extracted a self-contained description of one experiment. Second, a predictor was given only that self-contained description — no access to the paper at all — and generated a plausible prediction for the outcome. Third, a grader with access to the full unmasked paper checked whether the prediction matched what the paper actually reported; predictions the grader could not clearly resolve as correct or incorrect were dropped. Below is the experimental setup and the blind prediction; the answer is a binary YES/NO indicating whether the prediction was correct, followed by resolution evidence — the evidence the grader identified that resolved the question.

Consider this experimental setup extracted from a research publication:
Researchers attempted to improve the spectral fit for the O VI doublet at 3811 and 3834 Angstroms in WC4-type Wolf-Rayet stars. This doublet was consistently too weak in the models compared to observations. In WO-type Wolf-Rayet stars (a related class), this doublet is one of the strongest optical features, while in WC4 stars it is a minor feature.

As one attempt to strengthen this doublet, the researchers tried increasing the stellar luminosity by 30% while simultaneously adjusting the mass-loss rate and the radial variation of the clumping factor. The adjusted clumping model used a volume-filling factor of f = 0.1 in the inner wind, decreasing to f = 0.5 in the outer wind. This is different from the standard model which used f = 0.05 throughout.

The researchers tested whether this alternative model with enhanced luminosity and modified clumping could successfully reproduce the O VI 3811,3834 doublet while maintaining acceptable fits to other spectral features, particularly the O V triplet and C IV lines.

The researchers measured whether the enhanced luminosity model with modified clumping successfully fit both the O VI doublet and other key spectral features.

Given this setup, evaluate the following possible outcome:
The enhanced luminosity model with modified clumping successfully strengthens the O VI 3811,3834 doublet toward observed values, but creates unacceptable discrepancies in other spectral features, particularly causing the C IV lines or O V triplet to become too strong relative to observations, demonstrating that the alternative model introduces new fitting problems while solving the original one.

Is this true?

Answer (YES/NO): YES